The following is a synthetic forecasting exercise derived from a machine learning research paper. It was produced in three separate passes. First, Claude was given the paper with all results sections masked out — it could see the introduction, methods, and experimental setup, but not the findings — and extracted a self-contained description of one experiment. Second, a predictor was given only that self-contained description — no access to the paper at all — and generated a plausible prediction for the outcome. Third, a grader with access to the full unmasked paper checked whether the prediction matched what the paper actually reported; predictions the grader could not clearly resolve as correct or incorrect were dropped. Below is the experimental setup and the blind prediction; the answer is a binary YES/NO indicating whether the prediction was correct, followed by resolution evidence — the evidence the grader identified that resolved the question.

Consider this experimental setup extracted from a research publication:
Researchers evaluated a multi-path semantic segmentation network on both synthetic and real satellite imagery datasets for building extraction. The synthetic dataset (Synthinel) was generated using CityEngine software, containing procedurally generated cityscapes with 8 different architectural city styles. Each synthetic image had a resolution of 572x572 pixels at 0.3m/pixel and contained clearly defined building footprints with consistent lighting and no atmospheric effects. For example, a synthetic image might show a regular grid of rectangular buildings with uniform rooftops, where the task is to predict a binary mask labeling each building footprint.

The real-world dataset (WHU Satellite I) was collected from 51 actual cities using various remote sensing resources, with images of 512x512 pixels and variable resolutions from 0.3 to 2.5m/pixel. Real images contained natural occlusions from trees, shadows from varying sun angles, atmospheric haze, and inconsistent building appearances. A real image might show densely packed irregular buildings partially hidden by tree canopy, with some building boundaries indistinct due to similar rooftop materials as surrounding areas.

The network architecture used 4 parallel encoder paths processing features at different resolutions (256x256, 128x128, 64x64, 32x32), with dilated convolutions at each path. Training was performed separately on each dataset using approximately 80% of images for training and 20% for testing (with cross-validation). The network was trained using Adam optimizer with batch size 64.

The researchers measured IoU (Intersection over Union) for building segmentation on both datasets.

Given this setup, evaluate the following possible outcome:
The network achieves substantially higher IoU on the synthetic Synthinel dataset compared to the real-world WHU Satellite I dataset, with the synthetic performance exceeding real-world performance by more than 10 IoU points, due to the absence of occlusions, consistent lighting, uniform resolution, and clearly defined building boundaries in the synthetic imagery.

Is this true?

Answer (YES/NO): YES